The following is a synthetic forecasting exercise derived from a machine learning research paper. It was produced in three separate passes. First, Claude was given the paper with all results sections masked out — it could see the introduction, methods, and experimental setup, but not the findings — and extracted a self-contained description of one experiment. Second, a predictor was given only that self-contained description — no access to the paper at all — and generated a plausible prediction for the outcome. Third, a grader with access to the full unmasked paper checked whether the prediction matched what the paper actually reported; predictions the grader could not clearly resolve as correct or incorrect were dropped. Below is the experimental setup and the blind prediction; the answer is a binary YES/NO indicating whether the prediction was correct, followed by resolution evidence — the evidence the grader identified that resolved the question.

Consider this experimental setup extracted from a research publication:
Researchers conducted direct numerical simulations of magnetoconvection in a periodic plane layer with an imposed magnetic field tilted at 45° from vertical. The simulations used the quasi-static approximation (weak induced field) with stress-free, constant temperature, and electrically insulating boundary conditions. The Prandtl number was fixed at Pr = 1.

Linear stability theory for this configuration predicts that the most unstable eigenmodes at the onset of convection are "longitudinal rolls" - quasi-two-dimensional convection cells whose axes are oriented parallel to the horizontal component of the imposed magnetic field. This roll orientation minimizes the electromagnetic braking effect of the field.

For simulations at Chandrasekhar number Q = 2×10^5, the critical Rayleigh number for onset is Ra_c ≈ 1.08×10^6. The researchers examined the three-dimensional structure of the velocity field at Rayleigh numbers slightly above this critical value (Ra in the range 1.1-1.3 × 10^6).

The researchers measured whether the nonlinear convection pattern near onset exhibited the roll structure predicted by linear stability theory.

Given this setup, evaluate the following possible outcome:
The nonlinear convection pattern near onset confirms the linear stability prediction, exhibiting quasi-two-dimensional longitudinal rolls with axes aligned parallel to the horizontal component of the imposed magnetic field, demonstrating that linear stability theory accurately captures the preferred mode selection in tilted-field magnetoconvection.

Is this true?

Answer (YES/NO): YES